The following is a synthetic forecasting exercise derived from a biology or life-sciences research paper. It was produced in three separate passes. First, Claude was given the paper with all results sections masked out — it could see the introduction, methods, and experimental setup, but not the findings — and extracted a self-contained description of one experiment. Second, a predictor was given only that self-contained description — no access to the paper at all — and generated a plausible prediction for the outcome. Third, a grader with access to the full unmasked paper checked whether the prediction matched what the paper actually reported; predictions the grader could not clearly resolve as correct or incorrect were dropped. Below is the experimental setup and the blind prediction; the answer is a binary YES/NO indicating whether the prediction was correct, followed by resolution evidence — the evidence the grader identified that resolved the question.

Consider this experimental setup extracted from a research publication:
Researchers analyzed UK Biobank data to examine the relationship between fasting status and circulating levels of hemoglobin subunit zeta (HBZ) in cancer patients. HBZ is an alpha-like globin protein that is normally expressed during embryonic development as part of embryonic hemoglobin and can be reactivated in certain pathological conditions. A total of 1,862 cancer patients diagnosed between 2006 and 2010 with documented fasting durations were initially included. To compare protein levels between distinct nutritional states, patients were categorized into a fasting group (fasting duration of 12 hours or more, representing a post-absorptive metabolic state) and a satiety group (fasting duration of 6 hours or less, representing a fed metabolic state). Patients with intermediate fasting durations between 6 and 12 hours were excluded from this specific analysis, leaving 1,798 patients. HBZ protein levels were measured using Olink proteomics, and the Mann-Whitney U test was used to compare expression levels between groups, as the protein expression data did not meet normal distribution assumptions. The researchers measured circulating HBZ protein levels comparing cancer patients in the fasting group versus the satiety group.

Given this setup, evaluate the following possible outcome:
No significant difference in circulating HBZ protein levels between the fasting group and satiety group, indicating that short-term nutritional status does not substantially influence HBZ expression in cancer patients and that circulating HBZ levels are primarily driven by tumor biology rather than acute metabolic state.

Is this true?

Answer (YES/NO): YES